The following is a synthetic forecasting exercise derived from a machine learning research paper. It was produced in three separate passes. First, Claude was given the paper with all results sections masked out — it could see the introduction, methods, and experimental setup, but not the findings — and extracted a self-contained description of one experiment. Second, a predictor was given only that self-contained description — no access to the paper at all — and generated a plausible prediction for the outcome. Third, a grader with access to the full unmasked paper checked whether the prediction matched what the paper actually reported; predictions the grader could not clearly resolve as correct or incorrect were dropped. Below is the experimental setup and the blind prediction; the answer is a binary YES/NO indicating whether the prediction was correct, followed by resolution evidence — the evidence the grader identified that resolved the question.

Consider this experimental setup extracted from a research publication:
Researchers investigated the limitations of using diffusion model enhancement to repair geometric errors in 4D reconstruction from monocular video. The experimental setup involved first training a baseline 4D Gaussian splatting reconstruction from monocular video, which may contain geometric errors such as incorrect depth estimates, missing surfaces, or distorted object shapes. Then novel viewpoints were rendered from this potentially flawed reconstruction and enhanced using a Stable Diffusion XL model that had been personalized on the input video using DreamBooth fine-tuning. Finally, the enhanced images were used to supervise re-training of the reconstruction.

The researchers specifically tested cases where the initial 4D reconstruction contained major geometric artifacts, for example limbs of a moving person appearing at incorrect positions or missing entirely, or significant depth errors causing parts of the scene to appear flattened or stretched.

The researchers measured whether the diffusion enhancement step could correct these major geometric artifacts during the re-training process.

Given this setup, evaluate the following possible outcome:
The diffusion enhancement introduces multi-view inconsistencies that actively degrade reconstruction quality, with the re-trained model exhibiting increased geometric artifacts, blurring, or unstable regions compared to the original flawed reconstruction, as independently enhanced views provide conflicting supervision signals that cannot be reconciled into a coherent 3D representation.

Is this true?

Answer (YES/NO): YES